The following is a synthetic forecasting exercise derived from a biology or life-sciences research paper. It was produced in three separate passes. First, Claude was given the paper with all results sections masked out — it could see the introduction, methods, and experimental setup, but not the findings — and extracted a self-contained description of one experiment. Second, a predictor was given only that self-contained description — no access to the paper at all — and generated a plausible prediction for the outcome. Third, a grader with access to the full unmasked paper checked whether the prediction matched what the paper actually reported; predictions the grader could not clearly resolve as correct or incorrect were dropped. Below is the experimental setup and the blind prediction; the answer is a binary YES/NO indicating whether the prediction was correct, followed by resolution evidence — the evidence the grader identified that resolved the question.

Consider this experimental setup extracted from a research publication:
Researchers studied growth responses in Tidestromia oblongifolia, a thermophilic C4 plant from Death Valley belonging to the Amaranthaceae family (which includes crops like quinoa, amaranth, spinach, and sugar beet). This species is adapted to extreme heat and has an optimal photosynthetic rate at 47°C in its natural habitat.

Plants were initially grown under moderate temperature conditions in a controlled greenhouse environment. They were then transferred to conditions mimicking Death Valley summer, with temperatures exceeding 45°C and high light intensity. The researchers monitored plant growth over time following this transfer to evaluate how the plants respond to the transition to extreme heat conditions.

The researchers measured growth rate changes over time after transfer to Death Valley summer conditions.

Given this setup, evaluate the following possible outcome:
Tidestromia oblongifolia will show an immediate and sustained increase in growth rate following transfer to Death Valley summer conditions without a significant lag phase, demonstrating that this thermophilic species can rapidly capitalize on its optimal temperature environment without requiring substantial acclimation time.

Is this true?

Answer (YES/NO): NO